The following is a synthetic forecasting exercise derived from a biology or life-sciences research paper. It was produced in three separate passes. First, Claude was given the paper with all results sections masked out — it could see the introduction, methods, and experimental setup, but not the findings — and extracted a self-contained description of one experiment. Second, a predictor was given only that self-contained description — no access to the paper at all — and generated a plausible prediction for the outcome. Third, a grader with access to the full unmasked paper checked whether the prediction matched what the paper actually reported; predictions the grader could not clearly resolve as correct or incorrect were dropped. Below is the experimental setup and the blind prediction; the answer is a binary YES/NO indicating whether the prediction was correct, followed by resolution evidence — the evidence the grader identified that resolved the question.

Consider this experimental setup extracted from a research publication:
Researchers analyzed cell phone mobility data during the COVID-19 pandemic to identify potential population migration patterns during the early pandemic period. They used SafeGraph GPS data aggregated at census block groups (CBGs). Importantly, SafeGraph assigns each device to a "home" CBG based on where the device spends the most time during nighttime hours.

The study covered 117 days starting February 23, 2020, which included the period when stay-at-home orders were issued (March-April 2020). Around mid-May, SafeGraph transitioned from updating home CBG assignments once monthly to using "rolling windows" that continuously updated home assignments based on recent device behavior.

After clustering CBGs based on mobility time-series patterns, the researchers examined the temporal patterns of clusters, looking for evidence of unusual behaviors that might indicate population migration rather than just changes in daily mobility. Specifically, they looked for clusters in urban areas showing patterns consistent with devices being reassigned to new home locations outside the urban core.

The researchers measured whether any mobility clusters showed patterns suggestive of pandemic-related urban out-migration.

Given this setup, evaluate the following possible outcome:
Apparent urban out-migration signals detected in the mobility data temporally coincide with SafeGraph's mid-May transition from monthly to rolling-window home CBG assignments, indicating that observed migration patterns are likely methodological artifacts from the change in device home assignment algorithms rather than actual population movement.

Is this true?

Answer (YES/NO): NO